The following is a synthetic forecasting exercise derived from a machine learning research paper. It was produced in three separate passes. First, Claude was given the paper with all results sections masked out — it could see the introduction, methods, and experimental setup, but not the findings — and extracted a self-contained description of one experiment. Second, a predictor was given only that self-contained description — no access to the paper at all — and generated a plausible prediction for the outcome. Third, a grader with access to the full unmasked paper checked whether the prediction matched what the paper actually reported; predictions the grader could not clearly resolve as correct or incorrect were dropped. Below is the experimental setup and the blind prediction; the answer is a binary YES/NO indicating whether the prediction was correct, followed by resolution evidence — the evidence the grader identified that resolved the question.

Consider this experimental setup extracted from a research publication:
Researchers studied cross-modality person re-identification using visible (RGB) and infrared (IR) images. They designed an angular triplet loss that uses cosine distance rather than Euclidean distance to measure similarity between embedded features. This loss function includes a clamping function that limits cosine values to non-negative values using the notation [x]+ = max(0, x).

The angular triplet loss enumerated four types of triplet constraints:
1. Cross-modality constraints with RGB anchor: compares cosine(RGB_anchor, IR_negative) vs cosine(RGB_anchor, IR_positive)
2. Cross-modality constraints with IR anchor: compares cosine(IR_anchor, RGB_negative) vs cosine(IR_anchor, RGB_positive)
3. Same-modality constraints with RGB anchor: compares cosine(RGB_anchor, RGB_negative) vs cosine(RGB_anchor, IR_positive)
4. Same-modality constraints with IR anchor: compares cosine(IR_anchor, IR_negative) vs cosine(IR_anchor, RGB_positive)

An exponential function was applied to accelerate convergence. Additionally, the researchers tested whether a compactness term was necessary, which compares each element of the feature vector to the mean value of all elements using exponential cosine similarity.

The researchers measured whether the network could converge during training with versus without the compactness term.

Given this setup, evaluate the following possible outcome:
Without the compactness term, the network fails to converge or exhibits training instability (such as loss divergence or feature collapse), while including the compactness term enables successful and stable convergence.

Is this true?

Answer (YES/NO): YES